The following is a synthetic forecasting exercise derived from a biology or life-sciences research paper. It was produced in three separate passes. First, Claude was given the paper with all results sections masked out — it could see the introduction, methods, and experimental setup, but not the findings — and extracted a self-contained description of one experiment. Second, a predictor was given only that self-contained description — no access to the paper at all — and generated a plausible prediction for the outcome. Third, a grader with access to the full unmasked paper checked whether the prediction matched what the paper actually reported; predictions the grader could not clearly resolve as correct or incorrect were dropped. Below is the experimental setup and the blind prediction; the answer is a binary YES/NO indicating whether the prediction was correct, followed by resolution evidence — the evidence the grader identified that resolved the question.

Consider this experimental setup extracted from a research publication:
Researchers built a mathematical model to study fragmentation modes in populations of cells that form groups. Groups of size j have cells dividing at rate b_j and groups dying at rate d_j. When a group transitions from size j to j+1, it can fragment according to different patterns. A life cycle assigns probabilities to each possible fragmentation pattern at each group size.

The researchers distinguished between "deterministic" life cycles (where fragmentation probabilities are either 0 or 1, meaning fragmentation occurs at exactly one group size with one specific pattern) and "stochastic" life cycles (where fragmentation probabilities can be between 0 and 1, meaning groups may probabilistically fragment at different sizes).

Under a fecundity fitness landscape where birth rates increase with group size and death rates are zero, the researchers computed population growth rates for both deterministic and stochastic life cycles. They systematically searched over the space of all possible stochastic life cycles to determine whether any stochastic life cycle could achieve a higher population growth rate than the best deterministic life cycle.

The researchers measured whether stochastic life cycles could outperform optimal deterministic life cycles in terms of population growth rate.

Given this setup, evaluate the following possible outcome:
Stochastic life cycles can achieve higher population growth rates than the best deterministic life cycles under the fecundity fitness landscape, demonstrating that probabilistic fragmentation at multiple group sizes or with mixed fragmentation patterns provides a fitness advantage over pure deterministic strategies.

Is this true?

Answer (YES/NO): NO